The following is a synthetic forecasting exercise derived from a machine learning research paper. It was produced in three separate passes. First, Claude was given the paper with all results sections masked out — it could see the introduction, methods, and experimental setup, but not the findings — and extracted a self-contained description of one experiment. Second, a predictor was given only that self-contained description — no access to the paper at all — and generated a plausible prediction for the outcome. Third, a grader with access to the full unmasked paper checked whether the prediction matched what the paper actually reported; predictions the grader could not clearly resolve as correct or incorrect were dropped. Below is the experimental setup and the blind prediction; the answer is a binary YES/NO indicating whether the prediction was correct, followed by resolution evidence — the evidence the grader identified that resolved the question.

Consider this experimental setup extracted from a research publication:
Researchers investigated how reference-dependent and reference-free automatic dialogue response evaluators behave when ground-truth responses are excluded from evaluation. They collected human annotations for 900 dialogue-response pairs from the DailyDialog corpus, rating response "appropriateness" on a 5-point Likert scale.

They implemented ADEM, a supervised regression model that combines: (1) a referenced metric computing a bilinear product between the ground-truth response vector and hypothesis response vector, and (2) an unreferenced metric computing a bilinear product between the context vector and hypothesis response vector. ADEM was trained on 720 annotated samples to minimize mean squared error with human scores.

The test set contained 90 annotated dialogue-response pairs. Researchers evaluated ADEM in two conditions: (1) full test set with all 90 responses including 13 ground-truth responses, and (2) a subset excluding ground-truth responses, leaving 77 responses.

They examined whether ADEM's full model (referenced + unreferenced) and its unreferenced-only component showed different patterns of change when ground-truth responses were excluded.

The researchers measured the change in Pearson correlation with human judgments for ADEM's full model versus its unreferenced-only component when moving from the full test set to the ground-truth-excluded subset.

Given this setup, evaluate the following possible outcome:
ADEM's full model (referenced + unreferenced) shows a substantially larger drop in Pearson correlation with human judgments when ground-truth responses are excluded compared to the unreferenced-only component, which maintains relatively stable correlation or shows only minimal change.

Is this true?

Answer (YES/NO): YES